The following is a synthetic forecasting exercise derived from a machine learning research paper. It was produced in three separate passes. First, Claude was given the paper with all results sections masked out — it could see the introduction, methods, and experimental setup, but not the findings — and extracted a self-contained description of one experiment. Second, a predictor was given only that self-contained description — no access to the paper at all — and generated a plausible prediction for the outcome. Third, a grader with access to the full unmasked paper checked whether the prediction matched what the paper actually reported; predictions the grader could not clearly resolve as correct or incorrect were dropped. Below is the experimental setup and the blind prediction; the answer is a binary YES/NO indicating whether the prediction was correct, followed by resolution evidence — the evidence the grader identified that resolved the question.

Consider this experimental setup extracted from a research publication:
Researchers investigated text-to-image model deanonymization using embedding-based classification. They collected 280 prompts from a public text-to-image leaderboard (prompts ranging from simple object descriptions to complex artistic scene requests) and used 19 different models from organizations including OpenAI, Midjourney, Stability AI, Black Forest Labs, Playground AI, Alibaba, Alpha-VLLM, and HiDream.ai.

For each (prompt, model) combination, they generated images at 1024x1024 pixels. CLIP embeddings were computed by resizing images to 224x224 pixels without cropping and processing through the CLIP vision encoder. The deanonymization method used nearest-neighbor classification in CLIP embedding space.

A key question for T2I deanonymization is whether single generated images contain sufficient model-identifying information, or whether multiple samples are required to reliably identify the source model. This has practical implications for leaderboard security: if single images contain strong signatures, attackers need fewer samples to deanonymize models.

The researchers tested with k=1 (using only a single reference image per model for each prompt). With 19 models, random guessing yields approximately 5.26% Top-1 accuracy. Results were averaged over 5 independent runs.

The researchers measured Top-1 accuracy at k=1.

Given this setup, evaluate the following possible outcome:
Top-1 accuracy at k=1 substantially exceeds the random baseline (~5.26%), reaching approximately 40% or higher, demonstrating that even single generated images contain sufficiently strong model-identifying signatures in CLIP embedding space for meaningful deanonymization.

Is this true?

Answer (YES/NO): YES